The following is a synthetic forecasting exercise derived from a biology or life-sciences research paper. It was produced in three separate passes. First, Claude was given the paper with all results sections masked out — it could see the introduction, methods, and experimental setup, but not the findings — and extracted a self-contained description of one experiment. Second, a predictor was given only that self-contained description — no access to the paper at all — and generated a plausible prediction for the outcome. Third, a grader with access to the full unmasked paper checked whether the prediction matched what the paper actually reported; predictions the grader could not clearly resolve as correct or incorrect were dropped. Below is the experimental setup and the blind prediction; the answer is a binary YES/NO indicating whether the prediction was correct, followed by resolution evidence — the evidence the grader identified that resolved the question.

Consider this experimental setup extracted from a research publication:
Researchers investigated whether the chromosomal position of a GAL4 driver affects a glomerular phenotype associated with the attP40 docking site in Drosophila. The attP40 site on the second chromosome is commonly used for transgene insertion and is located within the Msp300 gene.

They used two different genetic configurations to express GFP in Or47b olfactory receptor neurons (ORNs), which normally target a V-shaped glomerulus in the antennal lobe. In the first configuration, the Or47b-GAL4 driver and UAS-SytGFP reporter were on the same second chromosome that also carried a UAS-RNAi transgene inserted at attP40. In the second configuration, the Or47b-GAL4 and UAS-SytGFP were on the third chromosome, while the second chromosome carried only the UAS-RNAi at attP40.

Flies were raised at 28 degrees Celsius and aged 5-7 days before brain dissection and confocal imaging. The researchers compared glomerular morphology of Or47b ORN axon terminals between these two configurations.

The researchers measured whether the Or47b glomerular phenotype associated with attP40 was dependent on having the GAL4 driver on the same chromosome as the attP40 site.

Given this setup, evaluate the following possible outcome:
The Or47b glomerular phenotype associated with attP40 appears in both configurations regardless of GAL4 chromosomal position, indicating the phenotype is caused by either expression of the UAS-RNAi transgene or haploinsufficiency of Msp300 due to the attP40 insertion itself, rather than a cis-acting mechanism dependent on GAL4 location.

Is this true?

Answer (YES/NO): NO